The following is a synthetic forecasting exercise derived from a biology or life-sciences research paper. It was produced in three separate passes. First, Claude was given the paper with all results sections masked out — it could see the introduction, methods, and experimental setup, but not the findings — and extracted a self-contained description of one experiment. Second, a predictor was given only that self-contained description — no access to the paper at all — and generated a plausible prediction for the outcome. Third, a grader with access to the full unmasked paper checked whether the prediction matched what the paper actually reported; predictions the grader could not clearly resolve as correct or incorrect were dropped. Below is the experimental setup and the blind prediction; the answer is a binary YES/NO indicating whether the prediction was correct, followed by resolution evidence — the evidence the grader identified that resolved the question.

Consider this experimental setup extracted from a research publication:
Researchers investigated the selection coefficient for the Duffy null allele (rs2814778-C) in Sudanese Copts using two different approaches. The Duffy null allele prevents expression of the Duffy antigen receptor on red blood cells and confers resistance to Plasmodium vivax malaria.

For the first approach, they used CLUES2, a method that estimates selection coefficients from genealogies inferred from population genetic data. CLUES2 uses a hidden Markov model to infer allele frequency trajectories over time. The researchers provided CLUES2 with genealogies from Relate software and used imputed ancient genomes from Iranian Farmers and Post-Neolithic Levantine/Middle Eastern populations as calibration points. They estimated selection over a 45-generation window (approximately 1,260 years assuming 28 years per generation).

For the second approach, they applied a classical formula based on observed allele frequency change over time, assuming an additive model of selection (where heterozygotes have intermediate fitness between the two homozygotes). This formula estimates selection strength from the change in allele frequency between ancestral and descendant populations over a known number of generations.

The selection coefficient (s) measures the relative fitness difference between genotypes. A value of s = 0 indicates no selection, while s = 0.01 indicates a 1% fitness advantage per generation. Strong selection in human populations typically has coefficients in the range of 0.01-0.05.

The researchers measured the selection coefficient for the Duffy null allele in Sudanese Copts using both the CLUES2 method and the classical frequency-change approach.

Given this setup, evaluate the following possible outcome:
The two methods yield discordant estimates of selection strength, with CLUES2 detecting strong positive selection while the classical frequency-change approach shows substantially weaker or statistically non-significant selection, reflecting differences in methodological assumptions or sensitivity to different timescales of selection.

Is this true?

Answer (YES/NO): NO